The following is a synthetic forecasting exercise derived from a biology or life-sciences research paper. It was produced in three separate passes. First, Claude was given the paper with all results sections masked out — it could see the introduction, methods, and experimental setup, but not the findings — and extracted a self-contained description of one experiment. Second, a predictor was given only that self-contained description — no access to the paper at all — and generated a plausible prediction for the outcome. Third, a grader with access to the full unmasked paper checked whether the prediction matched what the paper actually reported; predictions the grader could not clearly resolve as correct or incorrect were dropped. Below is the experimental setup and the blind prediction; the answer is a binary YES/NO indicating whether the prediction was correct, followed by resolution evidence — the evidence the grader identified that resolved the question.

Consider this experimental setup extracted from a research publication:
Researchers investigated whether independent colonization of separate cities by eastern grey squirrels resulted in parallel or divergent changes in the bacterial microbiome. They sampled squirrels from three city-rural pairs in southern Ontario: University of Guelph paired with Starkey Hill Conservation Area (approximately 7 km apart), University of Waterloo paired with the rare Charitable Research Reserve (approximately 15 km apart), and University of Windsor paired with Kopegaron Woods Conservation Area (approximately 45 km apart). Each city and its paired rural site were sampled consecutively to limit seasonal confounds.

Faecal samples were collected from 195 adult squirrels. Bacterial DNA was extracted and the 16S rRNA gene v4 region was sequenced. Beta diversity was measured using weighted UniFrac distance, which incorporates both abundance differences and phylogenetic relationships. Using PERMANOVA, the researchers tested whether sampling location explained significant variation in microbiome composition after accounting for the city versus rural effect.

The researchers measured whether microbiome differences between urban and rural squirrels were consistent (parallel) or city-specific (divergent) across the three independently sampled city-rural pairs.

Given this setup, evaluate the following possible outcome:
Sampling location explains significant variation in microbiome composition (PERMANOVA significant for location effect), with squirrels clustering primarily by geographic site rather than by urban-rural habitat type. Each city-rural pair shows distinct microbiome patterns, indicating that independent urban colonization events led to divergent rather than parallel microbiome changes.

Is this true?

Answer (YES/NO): NO